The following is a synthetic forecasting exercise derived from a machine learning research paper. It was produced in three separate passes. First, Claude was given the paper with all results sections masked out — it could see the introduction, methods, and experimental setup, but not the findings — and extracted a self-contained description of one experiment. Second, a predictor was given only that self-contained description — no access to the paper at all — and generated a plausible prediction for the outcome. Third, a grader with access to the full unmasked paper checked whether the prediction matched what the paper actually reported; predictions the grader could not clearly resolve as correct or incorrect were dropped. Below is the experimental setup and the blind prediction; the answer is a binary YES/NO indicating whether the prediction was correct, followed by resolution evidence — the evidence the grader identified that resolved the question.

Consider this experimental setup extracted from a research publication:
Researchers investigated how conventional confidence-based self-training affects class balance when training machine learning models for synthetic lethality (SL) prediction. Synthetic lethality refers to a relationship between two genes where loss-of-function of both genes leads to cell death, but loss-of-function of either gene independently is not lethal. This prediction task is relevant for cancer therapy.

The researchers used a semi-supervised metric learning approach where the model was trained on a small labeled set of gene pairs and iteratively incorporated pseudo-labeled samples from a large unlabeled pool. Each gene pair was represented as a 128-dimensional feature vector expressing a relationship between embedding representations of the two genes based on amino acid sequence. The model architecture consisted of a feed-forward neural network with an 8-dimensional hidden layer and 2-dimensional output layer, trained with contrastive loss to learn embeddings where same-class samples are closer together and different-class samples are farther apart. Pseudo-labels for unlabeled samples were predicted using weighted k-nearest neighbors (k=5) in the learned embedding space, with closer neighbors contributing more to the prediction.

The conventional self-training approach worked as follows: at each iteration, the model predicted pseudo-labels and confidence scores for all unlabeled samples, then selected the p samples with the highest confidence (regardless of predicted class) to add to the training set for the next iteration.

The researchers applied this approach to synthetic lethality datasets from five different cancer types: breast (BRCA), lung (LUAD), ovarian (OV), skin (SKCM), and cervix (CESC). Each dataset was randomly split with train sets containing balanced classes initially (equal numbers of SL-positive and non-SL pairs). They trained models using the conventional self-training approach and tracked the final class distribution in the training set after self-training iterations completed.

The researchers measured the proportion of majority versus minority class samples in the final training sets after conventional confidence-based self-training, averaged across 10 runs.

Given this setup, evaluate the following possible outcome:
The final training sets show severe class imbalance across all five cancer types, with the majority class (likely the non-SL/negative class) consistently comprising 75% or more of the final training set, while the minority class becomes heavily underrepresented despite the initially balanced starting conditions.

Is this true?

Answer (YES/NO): NO